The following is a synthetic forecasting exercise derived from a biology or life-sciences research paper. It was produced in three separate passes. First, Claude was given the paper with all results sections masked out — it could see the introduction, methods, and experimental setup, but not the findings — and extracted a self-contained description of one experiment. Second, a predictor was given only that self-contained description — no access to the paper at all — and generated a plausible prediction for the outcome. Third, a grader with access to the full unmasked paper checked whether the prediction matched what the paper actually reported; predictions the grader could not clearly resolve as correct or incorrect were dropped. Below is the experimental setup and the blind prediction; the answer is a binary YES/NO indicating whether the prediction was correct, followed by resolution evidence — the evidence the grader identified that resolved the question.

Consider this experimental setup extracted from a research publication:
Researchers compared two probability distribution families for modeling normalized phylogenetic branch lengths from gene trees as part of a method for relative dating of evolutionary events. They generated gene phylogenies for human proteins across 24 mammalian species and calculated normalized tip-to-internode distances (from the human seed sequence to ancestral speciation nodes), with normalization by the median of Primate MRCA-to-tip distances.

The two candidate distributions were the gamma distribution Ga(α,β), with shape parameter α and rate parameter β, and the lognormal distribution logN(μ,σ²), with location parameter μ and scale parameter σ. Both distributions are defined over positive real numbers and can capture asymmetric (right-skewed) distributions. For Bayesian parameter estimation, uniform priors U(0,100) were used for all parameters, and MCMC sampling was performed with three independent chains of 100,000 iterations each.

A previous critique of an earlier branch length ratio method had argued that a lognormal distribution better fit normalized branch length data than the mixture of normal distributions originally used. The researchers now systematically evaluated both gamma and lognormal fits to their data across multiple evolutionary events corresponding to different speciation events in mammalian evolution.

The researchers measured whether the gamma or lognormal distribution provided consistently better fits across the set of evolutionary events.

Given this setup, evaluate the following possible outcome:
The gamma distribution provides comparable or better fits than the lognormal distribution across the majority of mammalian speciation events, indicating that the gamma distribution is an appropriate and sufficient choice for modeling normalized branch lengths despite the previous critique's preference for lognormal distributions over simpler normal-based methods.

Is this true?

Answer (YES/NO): YES